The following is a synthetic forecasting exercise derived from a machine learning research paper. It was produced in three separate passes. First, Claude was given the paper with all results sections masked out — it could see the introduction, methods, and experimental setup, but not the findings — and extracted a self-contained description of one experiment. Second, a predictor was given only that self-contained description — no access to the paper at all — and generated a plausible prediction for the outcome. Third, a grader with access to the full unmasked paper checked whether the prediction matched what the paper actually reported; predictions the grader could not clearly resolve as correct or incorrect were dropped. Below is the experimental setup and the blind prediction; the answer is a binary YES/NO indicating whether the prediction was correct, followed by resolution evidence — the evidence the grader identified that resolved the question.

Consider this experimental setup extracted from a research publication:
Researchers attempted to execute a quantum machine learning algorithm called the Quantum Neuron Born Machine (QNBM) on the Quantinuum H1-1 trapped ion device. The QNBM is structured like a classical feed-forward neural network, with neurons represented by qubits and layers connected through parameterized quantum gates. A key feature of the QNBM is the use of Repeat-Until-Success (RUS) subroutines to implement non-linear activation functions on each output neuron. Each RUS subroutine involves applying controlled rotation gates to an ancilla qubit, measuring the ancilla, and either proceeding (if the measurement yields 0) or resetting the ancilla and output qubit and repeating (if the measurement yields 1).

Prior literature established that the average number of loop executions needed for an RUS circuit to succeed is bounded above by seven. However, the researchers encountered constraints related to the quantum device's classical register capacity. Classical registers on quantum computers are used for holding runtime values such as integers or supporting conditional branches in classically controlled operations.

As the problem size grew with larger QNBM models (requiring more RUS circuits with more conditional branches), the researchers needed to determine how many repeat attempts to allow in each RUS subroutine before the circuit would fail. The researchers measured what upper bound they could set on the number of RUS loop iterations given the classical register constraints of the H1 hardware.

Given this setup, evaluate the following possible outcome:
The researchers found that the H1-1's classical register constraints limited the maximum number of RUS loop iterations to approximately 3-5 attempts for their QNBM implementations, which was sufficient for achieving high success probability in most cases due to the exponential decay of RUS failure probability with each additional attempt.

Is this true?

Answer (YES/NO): NO